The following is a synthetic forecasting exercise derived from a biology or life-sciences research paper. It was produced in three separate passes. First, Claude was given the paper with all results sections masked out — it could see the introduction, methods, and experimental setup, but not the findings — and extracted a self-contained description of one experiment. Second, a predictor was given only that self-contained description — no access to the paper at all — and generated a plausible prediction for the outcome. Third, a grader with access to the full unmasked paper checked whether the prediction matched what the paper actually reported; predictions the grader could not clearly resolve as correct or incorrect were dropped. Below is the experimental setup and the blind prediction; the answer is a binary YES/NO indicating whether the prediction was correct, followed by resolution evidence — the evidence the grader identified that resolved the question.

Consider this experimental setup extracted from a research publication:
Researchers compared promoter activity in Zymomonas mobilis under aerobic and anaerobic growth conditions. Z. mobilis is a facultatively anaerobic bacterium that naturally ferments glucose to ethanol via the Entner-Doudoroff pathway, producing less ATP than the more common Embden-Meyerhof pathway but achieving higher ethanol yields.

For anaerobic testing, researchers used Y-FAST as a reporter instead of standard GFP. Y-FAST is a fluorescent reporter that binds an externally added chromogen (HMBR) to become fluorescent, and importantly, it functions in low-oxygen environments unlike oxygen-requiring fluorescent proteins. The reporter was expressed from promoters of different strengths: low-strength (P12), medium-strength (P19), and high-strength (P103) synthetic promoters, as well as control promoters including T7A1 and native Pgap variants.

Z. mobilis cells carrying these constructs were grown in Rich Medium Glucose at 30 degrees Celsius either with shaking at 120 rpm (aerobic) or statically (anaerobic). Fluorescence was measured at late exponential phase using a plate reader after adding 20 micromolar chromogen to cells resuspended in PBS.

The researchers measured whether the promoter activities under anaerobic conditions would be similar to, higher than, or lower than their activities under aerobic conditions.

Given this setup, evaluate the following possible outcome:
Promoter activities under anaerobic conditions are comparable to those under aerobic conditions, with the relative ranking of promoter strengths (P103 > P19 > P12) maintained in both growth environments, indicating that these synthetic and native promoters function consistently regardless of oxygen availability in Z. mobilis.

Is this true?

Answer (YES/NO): YES